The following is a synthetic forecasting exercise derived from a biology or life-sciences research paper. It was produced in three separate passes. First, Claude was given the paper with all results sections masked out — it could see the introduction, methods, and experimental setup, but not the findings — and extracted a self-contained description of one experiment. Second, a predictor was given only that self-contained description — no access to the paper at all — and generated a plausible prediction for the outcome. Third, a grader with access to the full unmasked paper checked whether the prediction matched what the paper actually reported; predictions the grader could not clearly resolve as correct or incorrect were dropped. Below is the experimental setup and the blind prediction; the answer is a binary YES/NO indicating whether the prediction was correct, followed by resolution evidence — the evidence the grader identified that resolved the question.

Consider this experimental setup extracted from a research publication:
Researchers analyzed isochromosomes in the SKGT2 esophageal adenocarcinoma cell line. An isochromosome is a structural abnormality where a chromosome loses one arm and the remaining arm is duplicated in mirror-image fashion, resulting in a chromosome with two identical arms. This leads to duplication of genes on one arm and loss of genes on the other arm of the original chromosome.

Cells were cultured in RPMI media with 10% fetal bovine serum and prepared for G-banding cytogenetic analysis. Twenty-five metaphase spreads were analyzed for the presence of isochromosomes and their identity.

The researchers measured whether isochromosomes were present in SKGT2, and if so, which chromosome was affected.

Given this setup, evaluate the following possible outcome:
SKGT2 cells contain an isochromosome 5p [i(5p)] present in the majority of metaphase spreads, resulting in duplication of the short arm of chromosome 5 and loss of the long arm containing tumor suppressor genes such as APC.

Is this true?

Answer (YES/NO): NO